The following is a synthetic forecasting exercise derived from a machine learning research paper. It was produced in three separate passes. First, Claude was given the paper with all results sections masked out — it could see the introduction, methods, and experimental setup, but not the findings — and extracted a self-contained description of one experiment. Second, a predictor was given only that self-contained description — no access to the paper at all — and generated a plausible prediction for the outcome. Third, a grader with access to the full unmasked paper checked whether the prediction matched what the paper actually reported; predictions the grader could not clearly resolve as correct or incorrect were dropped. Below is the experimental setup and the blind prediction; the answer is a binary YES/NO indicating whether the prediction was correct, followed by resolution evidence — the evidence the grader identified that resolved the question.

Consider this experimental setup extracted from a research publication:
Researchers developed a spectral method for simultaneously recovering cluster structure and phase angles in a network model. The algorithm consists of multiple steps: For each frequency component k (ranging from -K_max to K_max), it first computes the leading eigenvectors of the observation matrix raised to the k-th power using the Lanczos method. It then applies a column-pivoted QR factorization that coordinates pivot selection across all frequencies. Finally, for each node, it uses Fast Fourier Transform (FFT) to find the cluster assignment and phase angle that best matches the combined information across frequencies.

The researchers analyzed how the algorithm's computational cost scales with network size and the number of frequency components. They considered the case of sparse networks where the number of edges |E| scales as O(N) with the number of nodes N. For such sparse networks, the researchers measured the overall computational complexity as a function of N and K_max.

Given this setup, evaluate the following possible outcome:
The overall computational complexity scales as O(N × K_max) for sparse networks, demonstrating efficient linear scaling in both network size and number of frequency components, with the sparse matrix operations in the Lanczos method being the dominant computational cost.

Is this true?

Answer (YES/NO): NO